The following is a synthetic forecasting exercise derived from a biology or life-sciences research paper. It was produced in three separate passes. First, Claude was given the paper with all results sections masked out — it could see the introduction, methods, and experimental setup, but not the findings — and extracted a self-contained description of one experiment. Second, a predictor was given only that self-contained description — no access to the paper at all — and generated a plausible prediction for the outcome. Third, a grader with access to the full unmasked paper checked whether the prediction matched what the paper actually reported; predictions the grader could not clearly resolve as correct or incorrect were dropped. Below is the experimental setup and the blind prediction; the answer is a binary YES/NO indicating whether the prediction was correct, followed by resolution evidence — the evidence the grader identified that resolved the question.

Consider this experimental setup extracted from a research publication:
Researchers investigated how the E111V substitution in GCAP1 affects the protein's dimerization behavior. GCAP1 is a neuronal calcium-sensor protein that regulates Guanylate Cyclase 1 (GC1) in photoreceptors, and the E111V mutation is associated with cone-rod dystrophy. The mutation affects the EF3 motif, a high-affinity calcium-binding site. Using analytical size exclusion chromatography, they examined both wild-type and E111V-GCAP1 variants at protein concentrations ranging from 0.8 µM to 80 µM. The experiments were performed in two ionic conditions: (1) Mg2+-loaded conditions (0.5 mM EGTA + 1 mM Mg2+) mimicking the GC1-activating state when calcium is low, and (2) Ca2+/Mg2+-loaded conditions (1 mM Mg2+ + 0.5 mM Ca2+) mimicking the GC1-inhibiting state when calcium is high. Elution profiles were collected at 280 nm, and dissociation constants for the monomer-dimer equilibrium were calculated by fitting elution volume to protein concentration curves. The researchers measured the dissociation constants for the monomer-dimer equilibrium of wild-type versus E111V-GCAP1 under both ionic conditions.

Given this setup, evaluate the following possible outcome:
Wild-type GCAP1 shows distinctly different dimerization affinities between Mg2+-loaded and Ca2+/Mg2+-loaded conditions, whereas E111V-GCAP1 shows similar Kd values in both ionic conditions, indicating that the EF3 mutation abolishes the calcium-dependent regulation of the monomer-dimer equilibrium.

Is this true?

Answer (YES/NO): NO